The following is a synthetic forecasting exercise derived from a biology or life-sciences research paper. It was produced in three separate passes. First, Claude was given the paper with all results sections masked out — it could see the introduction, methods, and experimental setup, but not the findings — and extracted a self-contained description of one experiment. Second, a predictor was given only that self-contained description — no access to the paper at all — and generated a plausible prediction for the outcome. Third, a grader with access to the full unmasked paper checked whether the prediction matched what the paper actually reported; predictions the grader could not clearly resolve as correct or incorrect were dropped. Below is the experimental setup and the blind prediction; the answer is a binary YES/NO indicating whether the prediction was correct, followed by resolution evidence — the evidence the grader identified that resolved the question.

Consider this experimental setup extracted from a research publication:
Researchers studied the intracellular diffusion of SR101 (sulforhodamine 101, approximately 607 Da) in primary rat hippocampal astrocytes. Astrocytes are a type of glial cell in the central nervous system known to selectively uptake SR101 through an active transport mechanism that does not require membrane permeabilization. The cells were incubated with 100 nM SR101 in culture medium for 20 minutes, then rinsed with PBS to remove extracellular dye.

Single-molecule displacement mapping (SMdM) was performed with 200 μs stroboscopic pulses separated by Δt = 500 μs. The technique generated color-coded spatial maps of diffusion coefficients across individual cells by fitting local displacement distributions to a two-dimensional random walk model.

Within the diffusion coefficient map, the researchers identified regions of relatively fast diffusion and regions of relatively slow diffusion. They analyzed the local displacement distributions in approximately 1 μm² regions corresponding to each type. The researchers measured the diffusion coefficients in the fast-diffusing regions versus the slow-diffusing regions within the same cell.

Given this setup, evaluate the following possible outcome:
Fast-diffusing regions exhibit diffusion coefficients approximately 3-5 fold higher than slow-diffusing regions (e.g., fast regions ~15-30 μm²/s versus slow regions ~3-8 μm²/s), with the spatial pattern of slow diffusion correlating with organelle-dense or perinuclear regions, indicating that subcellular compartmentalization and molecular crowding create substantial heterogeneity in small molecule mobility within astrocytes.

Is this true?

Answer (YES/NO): NO